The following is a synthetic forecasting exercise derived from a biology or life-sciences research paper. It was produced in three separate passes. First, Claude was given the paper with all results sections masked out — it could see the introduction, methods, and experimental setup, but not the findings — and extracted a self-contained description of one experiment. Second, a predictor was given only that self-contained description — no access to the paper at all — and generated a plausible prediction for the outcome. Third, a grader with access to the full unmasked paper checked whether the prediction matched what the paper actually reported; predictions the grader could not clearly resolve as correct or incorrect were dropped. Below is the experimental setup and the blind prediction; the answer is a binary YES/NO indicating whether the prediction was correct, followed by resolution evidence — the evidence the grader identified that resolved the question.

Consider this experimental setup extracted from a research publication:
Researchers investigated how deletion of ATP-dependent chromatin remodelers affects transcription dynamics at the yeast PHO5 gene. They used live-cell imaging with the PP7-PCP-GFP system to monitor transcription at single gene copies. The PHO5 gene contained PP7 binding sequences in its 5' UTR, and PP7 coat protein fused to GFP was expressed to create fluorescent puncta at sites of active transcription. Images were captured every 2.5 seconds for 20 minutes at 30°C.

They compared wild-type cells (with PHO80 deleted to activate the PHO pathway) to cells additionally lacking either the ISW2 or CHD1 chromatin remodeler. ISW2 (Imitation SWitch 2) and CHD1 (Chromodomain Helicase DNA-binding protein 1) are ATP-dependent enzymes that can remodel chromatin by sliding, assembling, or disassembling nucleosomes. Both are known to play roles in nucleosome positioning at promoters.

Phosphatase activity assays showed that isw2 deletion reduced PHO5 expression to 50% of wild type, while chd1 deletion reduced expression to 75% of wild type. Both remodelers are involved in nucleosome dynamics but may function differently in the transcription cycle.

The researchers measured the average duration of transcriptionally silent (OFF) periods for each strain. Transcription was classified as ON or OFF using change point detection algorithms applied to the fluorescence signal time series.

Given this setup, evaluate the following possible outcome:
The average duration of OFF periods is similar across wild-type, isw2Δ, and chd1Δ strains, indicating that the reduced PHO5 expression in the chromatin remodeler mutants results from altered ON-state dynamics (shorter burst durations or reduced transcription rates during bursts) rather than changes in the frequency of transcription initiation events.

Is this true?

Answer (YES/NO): NO